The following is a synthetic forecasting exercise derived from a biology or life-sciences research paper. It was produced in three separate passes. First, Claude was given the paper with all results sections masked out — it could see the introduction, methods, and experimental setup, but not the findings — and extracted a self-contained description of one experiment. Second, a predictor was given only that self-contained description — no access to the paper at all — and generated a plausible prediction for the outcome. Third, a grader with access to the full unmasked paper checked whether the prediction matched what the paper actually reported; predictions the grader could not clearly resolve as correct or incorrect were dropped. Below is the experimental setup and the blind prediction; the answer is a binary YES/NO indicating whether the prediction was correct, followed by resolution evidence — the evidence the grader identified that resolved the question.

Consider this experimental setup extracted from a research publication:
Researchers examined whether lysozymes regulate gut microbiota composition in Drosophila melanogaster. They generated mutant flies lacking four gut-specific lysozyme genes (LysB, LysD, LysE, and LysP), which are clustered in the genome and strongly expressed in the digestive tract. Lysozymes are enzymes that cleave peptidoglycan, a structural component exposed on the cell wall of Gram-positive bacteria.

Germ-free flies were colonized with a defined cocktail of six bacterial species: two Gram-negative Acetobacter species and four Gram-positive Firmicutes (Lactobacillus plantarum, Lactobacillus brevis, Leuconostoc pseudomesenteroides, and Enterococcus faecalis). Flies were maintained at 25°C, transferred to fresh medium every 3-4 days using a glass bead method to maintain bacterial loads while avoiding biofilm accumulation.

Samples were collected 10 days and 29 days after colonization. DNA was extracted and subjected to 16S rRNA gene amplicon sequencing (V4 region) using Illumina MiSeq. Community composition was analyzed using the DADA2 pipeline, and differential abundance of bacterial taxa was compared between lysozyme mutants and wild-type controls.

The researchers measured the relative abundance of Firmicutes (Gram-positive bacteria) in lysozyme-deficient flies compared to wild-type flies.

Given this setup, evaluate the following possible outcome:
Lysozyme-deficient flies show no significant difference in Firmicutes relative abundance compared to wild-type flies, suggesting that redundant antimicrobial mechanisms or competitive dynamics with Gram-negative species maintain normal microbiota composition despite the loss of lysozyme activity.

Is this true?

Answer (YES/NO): NO